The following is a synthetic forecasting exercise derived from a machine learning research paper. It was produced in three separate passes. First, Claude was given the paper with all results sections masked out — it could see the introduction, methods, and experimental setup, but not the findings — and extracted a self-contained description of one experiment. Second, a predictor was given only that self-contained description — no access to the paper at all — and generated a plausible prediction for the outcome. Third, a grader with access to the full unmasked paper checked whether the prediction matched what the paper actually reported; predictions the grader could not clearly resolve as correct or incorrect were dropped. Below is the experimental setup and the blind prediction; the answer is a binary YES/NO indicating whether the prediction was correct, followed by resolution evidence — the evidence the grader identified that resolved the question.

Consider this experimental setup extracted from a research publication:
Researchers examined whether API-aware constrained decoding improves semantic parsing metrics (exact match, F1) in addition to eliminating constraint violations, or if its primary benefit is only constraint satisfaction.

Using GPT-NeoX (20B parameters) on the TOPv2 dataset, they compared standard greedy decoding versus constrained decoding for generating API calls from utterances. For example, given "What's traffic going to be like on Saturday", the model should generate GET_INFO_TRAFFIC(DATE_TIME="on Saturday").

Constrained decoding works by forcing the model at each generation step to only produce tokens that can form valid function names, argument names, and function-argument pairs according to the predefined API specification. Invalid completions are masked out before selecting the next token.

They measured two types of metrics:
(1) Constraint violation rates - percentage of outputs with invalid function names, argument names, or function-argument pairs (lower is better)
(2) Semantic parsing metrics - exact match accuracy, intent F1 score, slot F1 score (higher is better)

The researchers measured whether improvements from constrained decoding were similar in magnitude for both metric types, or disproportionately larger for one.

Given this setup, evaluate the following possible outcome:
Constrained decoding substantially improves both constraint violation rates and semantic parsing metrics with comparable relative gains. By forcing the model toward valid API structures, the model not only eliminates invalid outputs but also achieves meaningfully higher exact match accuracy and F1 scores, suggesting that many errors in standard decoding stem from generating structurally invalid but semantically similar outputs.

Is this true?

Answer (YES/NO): NO